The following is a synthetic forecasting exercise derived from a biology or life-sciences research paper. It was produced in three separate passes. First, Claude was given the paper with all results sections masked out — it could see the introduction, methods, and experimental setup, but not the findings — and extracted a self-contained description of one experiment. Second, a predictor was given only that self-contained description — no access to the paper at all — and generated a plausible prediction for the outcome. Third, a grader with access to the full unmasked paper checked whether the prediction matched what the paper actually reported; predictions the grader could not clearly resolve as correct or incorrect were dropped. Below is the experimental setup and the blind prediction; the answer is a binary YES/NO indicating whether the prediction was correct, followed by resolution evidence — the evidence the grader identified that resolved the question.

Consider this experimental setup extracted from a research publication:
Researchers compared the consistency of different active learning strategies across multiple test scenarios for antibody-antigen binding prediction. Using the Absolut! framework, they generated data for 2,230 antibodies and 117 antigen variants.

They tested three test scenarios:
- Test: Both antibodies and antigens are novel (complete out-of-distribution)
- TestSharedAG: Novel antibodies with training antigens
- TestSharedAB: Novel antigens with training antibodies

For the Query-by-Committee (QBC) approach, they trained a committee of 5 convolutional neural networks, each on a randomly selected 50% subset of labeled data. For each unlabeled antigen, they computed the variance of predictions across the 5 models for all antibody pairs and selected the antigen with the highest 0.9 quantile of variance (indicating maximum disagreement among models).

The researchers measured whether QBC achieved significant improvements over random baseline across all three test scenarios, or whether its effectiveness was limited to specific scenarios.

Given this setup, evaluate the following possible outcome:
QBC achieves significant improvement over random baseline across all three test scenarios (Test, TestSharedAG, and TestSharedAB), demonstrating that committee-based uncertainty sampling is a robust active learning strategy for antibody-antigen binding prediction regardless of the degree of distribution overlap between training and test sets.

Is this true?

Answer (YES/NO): NO